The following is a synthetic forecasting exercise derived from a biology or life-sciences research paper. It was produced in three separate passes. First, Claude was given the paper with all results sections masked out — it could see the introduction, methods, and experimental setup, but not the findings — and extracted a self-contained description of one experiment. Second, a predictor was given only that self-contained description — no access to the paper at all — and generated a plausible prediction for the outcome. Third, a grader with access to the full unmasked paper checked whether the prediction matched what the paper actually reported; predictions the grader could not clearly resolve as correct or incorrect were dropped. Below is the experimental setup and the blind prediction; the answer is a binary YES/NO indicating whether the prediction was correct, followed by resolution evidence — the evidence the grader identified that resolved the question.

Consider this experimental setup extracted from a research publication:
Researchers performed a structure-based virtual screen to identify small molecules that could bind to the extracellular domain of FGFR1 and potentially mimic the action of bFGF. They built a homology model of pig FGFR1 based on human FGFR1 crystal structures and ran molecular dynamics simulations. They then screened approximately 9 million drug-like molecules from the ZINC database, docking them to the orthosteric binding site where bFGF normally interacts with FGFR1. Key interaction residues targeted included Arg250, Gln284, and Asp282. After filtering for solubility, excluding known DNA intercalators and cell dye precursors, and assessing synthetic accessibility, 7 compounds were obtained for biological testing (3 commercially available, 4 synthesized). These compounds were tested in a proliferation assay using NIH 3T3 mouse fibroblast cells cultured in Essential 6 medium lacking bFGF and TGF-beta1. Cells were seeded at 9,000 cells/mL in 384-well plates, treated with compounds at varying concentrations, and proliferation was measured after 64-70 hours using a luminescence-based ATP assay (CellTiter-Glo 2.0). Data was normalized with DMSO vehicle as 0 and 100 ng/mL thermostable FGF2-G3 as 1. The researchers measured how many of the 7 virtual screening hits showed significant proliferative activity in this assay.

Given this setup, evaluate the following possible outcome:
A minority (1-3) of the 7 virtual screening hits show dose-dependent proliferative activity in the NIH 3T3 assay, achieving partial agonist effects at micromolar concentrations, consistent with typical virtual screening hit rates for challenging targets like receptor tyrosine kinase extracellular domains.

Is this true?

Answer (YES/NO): YES